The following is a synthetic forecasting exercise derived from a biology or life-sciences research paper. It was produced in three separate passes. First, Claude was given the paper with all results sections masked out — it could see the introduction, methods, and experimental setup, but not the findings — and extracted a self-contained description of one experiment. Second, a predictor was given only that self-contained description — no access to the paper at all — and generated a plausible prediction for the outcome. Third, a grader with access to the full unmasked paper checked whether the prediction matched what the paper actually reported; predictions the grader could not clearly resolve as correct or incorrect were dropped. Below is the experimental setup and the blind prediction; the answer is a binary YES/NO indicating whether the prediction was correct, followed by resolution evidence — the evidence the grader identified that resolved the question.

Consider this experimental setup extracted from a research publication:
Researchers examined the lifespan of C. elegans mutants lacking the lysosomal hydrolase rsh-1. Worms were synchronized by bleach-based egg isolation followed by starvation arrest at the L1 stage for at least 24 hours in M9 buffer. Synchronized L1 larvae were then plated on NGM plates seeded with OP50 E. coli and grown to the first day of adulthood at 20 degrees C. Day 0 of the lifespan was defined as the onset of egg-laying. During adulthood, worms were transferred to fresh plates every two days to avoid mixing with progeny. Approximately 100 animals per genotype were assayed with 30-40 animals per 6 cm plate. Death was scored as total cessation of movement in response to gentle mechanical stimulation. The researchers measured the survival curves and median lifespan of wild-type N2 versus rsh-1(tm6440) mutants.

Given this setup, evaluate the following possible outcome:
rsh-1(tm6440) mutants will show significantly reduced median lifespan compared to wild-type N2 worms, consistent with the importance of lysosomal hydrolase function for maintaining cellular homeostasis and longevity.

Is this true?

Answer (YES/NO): NO